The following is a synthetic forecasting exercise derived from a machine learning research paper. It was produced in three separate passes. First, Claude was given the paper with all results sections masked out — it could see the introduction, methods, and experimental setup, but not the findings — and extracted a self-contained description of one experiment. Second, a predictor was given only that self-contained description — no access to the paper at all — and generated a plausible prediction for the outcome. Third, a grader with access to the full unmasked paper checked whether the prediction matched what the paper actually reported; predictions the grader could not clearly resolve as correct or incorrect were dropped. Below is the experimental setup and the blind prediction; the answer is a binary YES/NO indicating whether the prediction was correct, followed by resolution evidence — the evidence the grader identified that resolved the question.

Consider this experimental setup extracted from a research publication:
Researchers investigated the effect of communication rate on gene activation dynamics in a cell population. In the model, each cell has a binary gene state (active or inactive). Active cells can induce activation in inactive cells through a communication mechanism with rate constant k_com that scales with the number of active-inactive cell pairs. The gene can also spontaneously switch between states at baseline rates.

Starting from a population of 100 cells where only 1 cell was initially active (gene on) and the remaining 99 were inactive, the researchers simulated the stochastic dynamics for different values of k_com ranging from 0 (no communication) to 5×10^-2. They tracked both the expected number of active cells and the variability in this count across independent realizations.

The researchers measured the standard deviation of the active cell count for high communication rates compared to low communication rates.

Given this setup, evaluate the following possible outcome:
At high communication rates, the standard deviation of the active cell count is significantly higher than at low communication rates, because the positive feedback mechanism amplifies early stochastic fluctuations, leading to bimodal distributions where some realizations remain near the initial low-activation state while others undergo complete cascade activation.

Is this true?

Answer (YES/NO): NO